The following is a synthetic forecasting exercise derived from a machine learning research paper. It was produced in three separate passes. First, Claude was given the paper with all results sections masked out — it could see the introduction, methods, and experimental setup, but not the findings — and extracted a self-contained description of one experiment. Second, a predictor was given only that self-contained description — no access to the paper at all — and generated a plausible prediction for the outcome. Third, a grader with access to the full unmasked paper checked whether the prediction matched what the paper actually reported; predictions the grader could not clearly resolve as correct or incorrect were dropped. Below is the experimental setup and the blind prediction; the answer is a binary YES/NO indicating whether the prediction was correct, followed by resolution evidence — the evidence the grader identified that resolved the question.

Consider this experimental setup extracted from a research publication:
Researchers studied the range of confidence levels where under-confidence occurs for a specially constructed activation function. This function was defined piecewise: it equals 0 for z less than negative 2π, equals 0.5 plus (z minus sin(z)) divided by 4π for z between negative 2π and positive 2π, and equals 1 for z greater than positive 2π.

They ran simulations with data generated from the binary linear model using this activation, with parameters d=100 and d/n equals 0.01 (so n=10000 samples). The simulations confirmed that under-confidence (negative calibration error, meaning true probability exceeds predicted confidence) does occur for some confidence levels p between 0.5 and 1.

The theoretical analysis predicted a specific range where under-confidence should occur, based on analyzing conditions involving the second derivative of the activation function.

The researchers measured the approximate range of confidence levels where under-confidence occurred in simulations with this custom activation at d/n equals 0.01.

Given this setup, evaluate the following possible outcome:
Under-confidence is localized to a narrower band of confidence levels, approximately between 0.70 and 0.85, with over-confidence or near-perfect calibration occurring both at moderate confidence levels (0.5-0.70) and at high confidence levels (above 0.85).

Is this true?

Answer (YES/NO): NO